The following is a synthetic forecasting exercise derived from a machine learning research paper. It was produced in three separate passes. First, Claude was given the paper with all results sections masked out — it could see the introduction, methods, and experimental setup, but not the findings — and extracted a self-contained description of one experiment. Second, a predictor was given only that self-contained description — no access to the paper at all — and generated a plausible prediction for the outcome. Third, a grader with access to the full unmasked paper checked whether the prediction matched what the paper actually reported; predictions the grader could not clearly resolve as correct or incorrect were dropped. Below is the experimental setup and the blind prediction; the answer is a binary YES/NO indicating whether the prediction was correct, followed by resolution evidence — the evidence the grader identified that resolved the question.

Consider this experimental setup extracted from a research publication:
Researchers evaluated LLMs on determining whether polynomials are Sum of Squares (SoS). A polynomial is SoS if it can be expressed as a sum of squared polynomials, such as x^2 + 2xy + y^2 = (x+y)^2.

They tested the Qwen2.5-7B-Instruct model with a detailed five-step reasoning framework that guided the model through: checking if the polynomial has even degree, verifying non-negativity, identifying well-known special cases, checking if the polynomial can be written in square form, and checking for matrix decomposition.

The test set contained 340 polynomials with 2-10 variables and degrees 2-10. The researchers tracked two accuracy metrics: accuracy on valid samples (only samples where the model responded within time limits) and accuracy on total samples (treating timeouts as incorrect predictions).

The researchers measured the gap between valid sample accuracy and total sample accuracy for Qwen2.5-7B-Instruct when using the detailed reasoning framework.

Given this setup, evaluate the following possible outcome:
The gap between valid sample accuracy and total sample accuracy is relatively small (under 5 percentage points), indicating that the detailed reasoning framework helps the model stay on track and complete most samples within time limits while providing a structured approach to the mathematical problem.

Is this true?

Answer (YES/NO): NO